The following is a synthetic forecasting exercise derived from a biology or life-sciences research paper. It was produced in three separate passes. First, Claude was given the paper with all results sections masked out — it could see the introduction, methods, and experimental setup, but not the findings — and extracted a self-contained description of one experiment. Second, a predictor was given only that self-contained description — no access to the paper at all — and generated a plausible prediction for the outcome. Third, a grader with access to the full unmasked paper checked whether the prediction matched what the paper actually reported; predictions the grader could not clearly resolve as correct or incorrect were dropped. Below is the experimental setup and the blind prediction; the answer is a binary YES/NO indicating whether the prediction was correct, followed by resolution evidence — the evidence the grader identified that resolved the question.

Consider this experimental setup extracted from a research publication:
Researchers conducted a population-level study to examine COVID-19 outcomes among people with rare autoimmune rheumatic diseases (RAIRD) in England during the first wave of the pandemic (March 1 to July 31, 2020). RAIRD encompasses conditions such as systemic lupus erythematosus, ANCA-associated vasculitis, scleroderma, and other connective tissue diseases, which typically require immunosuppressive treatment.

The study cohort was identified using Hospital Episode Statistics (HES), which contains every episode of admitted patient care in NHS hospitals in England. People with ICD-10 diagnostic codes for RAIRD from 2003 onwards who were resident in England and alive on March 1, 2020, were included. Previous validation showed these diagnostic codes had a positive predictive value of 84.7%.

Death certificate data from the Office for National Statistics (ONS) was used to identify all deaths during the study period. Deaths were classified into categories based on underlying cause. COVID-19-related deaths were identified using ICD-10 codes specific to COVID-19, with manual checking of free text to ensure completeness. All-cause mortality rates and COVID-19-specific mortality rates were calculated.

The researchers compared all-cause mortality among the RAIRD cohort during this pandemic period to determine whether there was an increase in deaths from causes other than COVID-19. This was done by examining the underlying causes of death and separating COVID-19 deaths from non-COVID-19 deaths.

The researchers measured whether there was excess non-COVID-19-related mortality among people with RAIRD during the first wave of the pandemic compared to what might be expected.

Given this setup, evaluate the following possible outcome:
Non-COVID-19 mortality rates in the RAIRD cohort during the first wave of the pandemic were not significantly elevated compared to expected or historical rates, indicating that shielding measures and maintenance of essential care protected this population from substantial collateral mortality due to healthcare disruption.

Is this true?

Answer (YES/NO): YES